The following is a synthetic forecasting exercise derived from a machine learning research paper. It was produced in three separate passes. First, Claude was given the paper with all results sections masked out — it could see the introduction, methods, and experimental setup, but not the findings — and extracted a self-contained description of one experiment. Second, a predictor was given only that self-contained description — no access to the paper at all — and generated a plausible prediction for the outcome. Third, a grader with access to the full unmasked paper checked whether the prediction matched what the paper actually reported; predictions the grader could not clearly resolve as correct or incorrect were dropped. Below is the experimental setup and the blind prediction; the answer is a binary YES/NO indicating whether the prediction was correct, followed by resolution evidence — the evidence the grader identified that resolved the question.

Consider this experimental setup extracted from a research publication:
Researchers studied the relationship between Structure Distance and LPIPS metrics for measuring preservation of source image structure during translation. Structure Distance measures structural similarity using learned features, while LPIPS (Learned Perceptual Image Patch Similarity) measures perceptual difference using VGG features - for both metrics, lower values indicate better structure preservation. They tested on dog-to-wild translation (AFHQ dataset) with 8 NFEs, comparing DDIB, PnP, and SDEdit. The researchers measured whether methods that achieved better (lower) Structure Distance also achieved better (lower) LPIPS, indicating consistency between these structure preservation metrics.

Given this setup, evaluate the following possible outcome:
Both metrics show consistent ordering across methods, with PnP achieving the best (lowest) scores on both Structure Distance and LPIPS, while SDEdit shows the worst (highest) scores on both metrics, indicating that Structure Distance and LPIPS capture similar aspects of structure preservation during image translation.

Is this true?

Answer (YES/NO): NO